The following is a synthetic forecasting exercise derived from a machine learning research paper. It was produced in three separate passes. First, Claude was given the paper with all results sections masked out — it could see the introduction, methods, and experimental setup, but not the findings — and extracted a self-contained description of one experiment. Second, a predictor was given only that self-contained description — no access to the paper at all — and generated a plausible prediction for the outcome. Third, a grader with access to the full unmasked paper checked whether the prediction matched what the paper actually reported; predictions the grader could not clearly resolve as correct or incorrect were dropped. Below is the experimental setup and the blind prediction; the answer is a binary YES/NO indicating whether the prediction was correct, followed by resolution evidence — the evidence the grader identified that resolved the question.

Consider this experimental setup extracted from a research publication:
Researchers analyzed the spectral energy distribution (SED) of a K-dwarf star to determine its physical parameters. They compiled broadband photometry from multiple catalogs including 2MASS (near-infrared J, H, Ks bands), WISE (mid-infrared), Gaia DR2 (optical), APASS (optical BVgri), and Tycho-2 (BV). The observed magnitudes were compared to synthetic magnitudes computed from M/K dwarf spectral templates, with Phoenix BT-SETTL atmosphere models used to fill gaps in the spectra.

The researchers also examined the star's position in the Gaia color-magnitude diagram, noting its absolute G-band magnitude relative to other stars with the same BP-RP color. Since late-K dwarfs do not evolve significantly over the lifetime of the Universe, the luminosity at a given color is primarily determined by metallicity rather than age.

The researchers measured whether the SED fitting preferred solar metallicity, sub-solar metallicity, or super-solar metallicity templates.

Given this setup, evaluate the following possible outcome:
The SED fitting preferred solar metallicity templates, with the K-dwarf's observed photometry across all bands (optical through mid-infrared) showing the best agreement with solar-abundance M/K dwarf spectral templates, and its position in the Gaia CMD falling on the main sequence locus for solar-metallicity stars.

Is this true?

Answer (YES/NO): NO